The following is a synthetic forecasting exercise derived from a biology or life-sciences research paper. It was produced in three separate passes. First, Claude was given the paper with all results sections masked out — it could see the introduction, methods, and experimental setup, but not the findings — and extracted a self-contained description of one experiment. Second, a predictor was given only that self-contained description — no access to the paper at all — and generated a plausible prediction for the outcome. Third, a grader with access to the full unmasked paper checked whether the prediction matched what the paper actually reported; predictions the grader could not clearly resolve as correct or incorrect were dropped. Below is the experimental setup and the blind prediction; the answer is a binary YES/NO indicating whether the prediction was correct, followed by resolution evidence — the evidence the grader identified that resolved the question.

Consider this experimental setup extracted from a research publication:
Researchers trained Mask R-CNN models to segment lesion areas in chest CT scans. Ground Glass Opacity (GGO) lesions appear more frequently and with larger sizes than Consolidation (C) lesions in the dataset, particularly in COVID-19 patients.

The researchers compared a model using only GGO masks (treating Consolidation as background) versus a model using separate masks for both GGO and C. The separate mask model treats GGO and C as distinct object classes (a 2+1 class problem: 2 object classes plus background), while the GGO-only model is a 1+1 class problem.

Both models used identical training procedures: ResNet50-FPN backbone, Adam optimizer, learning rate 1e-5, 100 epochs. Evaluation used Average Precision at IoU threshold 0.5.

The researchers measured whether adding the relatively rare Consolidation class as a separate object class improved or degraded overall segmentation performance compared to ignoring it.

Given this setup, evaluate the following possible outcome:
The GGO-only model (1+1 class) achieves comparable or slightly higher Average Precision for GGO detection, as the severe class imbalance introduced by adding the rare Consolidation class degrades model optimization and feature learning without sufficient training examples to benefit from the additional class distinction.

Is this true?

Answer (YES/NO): NO